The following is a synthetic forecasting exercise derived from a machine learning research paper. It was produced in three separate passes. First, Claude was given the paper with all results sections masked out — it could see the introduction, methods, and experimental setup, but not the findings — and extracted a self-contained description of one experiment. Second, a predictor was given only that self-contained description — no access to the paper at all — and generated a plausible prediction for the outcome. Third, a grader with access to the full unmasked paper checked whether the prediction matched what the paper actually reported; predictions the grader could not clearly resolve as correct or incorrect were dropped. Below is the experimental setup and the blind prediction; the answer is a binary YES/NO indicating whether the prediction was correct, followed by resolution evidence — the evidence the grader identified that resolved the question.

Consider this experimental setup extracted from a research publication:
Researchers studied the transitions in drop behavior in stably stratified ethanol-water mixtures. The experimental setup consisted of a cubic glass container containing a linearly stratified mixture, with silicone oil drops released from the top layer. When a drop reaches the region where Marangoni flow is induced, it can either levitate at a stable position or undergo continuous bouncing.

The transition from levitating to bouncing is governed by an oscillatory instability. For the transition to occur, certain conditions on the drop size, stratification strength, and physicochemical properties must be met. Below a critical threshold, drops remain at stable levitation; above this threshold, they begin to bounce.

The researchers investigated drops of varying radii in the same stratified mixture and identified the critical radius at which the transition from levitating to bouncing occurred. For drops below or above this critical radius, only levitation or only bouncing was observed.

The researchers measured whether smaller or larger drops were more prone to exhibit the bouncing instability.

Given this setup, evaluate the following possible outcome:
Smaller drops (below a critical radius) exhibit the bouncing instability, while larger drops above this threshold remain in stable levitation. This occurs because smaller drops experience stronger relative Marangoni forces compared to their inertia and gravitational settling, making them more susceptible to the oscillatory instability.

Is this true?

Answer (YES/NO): NO